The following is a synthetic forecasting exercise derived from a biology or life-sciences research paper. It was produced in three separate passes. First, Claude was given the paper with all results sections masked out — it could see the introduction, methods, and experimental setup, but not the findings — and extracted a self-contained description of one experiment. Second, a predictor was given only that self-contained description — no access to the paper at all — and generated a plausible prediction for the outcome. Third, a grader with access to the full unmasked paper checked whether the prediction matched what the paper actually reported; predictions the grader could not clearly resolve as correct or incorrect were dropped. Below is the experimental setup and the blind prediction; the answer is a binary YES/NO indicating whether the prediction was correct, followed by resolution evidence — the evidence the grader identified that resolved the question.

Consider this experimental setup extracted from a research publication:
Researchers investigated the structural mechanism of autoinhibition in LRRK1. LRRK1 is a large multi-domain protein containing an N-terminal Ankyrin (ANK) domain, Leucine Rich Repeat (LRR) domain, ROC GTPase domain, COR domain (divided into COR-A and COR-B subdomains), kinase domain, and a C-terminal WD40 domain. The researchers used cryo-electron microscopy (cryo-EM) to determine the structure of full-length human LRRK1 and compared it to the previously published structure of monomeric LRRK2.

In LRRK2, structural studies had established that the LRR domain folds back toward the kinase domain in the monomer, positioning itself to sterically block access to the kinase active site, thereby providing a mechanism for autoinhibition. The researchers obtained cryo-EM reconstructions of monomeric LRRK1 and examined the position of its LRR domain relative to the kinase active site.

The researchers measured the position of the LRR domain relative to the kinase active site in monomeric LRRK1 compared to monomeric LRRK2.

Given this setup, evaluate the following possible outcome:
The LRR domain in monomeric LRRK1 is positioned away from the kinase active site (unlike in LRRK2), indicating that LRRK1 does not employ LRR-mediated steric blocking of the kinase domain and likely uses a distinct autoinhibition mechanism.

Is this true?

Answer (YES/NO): YES